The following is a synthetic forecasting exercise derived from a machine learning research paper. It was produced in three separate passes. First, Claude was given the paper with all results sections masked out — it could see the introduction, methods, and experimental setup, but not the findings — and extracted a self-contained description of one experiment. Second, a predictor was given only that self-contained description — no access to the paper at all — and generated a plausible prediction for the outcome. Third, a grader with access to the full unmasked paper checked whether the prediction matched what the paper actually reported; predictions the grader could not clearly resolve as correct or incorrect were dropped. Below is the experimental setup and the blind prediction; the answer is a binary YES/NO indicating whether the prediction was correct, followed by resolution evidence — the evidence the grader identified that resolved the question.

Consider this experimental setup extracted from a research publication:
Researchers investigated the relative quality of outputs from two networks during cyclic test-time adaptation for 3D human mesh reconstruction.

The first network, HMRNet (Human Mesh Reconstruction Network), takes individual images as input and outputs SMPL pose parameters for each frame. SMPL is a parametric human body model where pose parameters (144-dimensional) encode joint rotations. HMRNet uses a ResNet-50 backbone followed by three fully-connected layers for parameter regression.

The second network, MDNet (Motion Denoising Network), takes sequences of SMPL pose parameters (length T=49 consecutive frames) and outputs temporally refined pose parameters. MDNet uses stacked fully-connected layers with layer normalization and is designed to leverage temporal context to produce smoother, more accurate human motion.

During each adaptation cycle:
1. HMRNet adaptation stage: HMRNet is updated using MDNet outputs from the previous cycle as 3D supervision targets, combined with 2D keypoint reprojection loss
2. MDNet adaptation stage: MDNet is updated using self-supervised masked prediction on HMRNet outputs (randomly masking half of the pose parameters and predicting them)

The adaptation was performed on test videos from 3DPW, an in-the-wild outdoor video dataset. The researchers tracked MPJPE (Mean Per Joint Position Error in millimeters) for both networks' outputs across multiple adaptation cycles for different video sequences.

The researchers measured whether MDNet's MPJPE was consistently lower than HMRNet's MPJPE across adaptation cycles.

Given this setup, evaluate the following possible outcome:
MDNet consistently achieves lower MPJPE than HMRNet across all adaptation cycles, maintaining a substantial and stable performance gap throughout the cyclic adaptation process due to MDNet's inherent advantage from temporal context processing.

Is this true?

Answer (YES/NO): NO